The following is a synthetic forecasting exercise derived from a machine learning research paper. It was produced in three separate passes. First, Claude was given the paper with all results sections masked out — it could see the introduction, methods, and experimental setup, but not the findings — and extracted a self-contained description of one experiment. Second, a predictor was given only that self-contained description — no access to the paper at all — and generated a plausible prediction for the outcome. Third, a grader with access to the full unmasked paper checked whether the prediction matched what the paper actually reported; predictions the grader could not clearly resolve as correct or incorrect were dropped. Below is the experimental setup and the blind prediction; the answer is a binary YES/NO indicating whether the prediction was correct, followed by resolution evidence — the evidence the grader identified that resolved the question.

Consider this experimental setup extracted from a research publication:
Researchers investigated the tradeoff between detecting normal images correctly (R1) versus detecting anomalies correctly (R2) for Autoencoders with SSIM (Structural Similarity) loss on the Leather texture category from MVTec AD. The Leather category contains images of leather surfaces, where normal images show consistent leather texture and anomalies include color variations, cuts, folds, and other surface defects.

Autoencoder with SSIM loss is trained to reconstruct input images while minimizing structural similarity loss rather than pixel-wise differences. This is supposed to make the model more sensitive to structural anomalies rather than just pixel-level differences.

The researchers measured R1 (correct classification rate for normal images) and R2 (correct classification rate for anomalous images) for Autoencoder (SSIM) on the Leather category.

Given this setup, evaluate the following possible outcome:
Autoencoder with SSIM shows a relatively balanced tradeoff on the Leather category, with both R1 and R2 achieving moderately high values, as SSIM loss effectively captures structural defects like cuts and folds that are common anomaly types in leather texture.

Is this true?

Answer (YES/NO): NO